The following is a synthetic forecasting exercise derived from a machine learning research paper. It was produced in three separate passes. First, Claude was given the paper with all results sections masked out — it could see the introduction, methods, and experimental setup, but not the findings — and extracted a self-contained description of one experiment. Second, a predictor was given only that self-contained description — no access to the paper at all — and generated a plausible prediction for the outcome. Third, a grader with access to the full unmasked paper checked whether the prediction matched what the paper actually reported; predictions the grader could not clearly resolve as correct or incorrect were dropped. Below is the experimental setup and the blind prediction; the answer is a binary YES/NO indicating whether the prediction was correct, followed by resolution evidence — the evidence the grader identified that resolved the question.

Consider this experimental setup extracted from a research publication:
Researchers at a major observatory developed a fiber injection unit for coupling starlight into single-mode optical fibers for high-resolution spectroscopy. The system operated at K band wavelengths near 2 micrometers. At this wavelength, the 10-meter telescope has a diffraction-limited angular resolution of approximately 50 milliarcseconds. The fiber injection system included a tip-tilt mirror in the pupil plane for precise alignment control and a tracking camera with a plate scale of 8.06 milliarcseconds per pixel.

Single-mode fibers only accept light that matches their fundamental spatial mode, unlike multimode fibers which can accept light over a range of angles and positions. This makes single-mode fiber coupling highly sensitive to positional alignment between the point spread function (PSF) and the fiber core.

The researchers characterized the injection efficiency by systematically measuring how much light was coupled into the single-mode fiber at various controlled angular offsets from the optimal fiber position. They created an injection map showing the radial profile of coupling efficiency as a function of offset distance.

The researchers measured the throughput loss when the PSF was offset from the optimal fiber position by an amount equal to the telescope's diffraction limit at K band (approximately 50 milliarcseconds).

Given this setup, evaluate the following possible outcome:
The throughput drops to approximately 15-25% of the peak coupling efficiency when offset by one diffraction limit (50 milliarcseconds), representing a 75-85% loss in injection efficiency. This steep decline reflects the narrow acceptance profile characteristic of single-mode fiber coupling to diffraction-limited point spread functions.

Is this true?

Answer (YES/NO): NO